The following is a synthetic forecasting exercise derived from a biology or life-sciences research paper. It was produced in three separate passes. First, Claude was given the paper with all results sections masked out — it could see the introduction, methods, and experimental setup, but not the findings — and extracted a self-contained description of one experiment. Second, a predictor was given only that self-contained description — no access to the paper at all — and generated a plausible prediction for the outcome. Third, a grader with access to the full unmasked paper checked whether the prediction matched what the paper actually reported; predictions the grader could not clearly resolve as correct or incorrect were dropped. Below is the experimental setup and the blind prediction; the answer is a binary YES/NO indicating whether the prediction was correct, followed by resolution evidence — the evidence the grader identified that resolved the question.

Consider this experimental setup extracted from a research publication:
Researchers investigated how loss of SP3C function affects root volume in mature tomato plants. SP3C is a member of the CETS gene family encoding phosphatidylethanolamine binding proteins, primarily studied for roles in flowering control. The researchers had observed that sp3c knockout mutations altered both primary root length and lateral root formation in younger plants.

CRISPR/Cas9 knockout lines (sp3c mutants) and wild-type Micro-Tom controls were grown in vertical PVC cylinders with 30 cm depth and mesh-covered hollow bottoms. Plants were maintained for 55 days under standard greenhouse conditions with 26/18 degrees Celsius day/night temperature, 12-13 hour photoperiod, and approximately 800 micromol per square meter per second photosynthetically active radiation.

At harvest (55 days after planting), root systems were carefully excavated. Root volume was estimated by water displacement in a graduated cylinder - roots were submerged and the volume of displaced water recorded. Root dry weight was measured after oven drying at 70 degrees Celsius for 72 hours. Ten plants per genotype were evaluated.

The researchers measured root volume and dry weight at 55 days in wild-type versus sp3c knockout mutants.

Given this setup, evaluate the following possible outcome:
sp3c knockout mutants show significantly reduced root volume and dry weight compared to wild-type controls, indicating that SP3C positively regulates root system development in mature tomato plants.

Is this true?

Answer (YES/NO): YES